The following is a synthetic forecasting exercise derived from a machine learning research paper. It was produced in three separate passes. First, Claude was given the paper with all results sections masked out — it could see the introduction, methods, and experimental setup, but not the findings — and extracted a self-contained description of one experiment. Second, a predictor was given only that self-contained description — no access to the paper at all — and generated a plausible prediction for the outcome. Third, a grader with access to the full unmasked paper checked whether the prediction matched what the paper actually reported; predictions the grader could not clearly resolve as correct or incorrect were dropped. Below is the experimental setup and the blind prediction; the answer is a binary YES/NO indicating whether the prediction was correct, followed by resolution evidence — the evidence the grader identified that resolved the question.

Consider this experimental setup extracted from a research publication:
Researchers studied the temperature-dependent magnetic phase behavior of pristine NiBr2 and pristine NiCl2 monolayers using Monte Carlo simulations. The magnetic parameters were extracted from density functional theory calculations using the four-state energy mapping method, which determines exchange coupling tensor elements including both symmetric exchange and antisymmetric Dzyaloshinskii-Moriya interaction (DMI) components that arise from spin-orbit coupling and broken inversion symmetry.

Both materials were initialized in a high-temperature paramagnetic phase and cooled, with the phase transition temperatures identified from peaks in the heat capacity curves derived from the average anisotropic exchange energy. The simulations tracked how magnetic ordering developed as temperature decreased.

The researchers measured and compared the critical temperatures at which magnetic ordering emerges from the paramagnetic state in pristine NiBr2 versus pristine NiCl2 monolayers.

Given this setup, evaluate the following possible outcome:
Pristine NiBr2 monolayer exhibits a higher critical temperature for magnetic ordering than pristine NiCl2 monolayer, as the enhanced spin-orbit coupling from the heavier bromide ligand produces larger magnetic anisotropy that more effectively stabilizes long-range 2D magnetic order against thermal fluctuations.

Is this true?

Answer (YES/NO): NO